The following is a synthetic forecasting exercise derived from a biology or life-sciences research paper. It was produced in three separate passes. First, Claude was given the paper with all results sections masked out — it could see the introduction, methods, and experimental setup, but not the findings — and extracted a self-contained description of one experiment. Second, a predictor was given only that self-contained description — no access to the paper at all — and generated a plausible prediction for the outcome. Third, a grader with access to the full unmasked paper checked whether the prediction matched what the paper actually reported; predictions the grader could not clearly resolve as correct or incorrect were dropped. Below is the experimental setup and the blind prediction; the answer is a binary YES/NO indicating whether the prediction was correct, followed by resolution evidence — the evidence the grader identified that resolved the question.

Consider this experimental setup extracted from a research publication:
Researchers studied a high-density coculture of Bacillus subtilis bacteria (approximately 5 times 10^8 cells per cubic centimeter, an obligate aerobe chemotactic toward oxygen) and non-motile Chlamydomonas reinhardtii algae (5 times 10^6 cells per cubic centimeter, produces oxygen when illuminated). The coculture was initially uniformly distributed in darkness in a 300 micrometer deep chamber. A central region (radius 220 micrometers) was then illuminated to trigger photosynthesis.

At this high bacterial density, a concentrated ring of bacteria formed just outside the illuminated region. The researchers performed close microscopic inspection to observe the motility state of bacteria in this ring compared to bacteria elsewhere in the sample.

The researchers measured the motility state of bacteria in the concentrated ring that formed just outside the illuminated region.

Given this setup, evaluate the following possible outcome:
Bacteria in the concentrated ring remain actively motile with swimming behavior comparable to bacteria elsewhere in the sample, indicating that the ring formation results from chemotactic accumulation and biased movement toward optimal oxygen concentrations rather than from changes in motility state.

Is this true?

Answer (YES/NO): NO